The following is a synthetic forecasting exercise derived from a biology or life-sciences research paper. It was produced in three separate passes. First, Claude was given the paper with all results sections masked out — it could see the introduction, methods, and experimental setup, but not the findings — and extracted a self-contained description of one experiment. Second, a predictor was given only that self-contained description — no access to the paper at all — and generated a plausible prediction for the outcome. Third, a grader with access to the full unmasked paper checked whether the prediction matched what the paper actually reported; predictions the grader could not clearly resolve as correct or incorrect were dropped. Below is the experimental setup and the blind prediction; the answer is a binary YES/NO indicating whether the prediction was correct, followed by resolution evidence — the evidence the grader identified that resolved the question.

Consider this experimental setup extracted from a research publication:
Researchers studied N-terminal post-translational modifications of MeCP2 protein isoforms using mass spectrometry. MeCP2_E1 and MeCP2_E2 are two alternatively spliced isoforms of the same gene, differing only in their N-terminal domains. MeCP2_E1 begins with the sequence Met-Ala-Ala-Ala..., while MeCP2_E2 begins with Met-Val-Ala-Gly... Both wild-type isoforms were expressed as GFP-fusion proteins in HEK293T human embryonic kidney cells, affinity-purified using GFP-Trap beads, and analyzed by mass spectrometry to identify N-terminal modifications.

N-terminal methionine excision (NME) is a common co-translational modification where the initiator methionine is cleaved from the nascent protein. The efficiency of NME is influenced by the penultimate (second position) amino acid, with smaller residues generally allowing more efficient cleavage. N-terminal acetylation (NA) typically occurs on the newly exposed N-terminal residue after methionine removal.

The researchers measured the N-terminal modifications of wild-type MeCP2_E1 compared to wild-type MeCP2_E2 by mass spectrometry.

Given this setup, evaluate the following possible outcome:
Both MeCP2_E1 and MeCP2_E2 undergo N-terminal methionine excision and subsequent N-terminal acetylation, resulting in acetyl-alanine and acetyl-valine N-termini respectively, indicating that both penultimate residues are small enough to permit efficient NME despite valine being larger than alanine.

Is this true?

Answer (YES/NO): NO